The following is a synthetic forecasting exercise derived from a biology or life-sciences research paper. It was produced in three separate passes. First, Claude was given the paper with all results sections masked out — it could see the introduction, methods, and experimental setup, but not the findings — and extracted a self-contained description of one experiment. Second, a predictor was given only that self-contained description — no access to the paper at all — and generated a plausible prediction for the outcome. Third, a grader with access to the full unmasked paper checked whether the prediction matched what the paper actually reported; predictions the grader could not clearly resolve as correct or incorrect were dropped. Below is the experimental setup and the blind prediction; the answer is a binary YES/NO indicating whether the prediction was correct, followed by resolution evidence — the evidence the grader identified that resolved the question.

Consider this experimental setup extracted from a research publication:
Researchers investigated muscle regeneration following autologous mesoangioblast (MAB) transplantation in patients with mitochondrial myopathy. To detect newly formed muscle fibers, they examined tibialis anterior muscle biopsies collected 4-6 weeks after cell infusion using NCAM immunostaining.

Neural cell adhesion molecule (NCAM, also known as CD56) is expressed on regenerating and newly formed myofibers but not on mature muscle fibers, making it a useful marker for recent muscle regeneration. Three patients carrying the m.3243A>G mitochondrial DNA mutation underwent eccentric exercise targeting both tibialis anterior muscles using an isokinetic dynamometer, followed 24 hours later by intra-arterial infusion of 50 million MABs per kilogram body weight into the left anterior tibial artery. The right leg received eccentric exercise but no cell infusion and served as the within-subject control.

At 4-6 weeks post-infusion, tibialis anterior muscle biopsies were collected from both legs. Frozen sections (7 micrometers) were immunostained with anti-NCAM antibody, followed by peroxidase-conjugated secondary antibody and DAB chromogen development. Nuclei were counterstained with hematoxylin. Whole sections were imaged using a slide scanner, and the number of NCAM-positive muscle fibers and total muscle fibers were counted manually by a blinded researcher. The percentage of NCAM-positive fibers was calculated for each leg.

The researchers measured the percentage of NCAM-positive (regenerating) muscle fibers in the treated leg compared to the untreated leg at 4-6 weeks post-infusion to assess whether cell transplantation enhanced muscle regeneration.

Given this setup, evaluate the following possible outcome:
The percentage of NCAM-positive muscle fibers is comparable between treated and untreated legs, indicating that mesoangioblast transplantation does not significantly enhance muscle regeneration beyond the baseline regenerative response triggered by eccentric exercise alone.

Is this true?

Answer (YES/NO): NO